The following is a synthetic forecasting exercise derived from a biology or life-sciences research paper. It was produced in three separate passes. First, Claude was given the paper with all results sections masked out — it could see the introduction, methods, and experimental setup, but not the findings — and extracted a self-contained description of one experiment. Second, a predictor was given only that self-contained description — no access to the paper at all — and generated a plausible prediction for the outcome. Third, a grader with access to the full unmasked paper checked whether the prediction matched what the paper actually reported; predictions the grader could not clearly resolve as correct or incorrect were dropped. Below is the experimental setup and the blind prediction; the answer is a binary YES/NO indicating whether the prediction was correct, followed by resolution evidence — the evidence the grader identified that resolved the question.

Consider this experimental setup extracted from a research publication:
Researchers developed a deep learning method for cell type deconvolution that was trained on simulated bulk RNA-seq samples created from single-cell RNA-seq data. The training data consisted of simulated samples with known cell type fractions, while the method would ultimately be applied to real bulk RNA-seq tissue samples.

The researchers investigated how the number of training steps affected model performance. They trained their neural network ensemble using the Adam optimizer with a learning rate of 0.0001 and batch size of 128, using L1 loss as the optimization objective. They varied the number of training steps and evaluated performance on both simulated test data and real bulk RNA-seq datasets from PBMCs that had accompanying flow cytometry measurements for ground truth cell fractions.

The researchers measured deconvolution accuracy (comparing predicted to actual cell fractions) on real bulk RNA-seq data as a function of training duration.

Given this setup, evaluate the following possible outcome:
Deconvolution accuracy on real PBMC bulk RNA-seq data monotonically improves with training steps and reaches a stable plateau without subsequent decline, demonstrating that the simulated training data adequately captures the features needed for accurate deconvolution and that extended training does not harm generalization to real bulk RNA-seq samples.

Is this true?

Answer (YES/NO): NO